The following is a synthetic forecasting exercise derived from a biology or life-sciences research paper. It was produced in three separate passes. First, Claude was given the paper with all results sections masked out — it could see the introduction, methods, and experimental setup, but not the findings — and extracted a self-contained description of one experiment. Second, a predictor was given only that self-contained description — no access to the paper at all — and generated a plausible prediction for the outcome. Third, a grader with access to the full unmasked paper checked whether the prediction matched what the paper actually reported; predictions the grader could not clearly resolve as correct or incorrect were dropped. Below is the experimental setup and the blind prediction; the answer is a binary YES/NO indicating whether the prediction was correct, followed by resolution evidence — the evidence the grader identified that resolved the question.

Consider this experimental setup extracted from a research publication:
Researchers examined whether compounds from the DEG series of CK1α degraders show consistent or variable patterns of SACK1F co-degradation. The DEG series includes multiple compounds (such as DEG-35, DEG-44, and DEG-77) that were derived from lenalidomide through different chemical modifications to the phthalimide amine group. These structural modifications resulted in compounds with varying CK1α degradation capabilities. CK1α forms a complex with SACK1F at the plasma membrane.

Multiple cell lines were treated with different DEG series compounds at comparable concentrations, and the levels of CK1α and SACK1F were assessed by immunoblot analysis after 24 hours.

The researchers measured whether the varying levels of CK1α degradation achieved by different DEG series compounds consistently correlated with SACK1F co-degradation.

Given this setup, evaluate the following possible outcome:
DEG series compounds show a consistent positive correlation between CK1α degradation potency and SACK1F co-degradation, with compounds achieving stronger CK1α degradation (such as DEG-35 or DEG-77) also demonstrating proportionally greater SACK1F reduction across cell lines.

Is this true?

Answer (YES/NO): NO